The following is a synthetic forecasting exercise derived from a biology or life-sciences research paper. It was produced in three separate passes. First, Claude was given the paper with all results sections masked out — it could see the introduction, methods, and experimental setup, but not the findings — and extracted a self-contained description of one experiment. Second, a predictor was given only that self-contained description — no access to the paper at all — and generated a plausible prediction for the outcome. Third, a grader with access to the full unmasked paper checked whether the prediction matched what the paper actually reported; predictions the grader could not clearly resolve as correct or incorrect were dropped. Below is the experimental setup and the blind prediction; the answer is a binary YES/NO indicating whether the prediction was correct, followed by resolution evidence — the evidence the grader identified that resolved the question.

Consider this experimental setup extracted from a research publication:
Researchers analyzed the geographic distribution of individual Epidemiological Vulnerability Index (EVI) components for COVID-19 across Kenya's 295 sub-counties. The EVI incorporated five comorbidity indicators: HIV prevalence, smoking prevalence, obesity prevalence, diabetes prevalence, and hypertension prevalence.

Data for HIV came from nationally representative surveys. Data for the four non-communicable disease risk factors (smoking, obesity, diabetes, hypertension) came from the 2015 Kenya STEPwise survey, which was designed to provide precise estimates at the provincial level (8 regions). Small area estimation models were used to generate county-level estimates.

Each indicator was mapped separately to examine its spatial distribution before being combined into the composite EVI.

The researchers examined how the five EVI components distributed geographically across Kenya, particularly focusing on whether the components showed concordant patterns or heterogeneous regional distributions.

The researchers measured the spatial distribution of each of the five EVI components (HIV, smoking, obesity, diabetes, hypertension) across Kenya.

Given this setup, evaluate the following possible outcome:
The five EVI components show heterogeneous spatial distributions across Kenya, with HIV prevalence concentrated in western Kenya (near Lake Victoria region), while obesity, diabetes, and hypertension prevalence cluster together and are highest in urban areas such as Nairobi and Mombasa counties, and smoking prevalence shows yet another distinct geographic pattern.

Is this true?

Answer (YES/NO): NO